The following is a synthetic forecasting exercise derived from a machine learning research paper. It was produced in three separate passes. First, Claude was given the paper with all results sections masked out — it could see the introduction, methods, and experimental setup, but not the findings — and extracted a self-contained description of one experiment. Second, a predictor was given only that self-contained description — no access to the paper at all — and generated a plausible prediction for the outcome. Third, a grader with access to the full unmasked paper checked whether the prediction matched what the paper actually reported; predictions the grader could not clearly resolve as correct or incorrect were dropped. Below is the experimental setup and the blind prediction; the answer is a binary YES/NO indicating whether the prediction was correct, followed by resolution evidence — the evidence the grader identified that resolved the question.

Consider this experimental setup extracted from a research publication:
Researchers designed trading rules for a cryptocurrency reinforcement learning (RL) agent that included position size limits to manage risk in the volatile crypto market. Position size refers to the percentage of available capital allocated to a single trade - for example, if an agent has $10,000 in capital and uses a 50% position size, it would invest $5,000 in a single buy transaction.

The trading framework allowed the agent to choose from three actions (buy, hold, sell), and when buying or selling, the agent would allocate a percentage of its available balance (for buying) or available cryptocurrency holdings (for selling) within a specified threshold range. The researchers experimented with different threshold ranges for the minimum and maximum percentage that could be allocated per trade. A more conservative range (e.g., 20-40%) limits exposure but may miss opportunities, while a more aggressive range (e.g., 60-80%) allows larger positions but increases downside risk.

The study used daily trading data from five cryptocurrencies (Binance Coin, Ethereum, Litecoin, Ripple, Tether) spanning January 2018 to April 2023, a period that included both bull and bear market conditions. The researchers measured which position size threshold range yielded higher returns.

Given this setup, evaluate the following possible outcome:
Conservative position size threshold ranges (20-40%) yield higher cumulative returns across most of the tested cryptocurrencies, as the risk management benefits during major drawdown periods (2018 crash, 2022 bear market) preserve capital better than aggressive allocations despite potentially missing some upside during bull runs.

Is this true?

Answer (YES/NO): NO